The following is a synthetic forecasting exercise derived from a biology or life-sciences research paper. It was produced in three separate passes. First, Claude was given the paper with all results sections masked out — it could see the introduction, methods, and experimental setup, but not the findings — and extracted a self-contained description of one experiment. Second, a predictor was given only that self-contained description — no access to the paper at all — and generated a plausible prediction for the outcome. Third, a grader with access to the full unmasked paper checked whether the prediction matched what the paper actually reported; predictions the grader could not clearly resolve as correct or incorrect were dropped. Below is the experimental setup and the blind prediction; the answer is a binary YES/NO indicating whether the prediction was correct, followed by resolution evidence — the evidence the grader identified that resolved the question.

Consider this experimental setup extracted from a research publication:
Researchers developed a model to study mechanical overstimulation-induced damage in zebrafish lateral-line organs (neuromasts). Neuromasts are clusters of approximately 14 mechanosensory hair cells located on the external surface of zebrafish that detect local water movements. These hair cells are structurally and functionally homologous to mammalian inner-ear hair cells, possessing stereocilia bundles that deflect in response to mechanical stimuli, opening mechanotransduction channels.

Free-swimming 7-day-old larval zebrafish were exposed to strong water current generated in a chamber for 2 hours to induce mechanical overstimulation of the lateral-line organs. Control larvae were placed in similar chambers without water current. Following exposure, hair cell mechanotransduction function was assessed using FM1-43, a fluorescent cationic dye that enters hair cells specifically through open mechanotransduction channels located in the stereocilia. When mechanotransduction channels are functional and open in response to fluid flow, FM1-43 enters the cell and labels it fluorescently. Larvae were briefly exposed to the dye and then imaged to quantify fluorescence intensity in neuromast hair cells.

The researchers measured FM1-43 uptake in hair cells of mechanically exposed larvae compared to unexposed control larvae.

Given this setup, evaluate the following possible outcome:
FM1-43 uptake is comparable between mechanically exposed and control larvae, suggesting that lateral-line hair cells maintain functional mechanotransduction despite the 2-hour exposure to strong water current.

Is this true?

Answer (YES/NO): NO